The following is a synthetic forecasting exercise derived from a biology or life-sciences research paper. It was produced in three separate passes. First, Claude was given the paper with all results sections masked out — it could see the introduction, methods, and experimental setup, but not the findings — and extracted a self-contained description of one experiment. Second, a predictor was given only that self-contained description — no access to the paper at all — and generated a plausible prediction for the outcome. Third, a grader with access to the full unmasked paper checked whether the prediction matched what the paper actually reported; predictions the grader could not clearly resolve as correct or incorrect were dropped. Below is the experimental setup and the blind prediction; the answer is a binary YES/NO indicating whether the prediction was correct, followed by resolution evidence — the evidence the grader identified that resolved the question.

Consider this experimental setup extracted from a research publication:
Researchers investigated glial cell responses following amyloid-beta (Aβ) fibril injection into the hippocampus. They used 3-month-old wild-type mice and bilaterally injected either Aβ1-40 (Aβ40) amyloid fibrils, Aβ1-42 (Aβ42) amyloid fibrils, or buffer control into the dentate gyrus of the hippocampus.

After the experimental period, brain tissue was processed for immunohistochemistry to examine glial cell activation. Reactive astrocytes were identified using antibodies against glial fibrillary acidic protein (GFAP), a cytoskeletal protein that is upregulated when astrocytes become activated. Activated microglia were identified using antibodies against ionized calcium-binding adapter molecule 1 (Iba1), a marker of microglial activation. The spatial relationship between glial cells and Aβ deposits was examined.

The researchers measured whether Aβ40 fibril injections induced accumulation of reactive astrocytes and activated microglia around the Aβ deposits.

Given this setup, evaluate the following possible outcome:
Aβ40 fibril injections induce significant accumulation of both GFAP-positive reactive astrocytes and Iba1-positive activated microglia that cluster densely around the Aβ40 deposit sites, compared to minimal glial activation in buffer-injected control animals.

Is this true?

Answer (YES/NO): NO